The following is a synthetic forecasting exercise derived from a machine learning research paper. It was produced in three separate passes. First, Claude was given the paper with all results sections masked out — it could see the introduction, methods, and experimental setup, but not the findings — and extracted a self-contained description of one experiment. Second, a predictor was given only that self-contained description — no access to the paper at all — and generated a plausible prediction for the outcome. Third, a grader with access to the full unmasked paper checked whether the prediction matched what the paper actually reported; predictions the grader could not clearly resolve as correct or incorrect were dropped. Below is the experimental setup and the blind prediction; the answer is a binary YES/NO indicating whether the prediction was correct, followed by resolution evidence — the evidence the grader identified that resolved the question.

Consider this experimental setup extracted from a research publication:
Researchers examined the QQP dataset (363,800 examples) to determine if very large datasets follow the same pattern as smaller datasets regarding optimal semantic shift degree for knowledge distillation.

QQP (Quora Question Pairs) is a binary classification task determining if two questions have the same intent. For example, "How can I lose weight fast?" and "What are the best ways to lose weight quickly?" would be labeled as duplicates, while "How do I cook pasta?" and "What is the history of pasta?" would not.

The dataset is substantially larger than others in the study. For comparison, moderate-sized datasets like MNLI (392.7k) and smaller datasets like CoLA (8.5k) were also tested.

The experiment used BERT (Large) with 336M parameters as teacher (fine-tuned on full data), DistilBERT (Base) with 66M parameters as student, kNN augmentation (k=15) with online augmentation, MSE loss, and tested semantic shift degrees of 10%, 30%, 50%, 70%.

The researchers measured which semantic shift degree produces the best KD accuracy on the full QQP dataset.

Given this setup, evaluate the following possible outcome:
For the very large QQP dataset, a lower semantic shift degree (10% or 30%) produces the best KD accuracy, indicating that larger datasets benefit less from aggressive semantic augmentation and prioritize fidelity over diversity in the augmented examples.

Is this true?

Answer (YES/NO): YES